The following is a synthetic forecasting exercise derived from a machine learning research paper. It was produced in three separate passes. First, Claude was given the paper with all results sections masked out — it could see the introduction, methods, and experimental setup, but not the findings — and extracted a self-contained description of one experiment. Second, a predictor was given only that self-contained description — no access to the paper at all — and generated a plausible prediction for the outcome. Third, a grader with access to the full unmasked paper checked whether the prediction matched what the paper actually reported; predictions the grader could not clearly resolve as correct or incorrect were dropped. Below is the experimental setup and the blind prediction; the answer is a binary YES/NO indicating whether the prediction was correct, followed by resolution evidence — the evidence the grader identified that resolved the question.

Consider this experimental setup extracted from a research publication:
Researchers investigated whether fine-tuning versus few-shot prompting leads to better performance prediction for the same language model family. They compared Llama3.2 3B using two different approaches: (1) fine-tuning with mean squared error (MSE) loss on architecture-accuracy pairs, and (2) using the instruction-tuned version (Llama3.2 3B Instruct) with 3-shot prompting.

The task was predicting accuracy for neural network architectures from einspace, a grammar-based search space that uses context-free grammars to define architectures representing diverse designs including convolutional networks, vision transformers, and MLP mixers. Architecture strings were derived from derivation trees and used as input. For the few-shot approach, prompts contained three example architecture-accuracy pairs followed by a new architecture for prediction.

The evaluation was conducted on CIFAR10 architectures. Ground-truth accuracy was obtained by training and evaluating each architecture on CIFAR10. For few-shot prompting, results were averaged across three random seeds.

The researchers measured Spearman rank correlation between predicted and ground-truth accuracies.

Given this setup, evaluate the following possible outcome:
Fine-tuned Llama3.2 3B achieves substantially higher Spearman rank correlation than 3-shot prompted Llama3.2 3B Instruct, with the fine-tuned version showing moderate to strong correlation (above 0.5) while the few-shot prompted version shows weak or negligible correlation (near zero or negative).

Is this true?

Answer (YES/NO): YES